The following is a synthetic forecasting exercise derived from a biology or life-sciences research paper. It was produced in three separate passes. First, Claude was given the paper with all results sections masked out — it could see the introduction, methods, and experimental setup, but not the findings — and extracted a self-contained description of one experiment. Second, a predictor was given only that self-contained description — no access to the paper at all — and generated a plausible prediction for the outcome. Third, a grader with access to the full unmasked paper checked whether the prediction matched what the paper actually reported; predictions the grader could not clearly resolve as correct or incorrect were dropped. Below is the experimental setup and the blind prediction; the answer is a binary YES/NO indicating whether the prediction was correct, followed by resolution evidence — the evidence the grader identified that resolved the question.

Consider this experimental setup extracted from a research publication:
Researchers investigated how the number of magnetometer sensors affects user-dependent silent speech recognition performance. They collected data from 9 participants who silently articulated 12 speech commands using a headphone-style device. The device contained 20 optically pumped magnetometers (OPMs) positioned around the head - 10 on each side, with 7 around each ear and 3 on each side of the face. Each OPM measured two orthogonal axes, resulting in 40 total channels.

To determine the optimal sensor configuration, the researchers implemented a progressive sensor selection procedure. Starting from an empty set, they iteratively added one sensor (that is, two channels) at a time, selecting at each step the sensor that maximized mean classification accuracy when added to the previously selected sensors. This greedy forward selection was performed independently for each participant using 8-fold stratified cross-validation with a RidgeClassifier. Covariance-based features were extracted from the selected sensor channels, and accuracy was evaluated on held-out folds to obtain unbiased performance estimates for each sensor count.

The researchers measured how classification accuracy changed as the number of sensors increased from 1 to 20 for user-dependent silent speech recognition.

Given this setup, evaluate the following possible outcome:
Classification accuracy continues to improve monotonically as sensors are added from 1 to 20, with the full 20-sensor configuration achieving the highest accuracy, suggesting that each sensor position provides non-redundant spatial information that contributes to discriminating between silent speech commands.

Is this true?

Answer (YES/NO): NO